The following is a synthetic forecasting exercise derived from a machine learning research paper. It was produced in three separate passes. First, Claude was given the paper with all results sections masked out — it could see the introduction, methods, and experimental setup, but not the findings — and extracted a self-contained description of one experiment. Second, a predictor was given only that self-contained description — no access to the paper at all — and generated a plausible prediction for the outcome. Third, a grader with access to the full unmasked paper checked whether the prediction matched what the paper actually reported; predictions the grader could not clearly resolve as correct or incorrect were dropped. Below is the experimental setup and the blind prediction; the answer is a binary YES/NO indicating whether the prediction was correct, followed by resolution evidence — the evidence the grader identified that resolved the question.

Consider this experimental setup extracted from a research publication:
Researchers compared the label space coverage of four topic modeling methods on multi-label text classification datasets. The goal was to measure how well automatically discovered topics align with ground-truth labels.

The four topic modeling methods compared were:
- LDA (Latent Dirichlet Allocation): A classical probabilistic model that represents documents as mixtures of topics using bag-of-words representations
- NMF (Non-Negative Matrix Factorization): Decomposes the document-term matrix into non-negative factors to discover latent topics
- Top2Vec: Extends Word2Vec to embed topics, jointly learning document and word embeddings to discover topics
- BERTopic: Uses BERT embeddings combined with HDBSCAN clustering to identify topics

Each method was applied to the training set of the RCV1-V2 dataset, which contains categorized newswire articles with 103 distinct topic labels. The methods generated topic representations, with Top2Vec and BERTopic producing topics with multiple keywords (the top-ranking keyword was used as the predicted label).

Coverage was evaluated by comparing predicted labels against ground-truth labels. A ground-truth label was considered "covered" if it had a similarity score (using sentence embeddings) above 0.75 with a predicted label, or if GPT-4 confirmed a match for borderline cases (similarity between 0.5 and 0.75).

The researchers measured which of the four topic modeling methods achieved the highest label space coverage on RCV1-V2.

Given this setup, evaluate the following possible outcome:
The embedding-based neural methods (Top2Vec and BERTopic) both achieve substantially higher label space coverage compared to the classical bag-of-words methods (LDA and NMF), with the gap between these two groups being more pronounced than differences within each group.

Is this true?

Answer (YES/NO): NO